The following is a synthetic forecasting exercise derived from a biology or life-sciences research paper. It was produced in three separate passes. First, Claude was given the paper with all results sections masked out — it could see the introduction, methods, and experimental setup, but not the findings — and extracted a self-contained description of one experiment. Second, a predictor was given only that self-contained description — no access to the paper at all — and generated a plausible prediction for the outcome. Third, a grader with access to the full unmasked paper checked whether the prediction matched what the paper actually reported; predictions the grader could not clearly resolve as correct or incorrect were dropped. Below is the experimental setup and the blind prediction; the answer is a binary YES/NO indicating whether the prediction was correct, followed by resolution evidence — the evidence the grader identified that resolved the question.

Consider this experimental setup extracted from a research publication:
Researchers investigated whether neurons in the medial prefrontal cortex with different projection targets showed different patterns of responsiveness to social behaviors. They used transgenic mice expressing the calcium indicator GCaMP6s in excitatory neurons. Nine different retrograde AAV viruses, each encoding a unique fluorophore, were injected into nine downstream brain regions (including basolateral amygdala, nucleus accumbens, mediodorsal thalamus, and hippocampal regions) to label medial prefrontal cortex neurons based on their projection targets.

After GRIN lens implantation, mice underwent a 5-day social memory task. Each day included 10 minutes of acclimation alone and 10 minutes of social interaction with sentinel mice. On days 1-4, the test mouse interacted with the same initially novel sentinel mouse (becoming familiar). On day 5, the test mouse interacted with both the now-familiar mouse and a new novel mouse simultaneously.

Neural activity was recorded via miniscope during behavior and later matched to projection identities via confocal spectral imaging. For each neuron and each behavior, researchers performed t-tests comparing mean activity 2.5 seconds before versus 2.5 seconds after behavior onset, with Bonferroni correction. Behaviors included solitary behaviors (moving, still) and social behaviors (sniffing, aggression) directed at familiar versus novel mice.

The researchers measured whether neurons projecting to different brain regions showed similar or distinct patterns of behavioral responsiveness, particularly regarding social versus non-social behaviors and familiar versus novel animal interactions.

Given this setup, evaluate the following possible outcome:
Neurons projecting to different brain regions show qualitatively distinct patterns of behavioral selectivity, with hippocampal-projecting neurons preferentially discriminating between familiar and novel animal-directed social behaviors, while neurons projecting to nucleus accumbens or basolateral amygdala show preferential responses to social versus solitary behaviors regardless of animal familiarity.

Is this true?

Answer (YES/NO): NO